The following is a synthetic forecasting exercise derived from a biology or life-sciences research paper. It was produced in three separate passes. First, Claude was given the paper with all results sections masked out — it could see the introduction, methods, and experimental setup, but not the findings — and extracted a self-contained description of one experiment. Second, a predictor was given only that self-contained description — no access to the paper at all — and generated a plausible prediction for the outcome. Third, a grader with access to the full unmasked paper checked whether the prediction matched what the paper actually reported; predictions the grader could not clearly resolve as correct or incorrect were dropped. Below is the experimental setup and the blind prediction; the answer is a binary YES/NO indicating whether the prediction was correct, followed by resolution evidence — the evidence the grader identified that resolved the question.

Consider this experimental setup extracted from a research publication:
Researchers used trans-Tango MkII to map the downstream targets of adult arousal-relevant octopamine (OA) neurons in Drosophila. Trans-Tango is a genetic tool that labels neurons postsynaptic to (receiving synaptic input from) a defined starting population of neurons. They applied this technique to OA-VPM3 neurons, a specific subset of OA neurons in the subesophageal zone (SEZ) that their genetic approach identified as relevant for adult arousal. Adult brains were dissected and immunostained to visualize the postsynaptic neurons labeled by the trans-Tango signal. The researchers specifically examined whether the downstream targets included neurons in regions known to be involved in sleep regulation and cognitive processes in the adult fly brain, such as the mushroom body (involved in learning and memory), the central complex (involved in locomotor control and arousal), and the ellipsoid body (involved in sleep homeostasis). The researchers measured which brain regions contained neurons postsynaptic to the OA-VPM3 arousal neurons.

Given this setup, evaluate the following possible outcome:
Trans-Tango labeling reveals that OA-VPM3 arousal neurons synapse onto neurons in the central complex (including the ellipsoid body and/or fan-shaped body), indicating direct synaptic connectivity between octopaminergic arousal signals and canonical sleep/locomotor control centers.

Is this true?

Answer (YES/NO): YES